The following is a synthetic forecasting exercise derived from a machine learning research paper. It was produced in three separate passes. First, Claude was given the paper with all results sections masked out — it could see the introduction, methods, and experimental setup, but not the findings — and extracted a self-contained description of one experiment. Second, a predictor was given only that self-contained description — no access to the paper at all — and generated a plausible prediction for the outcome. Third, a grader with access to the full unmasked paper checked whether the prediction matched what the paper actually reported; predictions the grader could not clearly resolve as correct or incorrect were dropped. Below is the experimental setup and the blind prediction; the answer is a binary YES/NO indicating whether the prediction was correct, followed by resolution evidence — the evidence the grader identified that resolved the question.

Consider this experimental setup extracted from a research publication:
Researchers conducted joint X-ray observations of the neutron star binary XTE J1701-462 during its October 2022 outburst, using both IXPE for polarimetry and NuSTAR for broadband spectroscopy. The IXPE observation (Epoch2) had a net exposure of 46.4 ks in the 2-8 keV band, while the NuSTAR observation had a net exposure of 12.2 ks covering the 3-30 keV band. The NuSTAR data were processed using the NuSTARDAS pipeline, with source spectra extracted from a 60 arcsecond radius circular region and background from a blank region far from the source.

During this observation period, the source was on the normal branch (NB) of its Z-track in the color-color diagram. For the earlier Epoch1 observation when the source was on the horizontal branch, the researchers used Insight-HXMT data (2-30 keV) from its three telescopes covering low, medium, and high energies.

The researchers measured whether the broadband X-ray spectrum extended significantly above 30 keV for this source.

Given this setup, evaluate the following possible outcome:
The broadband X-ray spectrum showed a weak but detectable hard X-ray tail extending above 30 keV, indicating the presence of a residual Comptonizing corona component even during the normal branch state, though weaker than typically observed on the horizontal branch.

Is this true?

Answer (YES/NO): NO